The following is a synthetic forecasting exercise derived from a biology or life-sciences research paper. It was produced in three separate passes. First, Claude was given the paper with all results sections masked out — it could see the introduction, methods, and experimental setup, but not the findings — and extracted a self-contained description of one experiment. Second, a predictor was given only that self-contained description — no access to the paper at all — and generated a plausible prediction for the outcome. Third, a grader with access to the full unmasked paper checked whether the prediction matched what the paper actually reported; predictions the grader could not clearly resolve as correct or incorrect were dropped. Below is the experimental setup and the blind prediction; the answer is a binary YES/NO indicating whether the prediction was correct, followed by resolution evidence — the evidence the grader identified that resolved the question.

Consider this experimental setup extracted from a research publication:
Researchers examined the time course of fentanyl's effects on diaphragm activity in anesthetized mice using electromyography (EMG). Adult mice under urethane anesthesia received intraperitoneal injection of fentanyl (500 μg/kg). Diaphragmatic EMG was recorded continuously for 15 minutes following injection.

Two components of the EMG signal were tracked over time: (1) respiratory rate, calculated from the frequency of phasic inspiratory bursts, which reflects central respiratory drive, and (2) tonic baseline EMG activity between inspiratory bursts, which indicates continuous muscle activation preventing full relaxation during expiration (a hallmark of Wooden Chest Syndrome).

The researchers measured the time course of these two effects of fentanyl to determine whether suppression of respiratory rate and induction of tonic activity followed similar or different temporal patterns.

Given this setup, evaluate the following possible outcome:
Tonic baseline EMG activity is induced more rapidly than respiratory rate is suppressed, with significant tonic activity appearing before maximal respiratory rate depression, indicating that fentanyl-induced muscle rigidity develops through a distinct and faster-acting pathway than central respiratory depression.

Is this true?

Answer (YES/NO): YES